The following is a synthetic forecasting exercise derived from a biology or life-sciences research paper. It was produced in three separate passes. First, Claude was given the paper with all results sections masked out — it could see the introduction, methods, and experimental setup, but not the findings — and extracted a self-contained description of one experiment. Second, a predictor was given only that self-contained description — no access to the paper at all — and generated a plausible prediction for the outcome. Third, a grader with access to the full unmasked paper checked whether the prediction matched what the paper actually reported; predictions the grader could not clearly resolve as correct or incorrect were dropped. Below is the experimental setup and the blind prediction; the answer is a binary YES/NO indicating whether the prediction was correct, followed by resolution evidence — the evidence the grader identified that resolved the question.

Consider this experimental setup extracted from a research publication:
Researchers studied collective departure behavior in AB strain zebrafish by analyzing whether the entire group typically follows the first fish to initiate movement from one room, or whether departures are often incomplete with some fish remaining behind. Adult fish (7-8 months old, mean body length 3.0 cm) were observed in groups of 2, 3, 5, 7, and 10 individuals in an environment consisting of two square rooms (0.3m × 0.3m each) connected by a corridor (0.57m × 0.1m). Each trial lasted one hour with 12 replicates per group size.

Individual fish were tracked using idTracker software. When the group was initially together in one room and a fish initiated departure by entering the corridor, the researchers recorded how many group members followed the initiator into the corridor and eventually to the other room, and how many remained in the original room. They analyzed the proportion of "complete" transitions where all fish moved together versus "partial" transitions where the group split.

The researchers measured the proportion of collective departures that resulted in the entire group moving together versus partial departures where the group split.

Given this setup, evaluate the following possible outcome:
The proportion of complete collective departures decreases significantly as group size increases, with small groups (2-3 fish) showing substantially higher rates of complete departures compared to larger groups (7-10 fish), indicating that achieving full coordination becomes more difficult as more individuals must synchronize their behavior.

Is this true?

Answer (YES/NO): NO